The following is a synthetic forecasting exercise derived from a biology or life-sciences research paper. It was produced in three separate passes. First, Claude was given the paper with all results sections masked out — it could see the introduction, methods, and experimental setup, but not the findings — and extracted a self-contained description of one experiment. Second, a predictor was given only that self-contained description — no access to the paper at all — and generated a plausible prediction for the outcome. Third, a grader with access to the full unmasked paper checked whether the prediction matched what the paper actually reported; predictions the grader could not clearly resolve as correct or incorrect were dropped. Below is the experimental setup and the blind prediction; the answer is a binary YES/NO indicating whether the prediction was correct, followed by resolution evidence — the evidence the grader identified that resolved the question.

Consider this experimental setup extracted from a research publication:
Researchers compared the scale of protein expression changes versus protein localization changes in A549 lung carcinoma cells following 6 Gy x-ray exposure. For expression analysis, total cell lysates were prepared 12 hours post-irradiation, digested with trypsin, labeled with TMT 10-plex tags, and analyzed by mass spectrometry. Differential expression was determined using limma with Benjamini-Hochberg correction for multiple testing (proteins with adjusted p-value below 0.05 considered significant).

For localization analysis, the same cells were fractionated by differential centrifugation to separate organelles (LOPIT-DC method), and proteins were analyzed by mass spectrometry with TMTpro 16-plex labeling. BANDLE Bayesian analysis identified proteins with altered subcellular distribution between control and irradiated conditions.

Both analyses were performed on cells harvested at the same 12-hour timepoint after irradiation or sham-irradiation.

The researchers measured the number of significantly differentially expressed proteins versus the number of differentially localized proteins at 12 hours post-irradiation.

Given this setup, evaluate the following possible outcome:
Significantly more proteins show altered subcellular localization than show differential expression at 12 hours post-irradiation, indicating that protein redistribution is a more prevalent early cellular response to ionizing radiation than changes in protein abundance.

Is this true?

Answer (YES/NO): YES